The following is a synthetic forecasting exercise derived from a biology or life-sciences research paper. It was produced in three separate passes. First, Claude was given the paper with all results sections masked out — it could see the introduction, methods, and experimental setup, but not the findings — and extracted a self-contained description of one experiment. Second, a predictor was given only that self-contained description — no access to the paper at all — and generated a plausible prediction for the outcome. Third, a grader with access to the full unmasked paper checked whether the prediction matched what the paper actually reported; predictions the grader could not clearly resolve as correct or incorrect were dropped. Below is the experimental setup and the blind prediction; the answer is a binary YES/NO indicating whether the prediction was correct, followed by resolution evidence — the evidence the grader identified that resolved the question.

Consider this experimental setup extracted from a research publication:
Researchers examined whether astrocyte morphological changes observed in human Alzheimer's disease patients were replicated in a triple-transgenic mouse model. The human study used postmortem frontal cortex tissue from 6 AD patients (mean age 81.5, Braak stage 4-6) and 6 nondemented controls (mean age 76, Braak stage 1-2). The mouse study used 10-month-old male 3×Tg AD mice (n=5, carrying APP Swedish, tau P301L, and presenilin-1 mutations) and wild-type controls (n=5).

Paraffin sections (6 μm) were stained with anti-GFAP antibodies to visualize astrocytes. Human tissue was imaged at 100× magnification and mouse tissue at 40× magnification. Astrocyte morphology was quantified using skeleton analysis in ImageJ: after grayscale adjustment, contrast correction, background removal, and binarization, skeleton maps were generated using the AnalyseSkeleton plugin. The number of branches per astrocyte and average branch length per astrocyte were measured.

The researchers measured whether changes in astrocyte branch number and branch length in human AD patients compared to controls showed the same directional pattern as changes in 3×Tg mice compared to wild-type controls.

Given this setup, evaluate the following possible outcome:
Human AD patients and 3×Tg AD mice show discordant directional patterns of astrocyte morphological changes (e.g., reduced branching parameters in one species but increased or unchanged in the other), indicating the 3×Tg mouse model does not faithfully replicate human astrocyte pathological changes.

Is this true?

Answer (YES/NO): NO